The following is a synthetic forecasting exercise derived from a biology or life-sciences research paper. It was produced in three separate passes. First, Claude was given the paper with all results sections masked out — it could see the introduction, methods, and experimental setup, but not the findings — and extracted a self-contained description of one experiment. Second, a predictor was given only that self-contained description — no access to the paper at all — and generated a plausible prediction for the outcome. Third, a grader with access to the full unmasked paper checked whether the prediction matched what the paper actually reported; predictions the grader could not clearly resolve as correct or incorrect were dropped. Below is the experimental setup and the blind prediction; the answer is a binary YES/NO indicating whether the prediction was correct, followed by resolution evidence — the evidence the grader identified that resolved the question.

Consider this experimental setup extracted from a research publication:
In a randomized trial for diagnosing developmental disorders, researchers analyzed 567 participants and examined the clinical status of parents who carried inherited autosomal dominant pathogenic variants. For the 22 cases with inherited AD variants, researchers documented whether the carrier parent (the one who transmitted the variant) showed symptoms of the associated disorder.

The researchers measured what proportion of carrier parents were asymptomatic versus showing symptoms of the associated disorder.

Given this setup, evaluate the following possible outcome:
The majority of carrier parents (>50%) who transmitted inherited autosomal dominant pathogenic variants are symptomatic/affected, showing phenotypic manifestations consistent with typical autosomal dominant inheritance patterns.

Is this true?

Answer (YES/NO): NO